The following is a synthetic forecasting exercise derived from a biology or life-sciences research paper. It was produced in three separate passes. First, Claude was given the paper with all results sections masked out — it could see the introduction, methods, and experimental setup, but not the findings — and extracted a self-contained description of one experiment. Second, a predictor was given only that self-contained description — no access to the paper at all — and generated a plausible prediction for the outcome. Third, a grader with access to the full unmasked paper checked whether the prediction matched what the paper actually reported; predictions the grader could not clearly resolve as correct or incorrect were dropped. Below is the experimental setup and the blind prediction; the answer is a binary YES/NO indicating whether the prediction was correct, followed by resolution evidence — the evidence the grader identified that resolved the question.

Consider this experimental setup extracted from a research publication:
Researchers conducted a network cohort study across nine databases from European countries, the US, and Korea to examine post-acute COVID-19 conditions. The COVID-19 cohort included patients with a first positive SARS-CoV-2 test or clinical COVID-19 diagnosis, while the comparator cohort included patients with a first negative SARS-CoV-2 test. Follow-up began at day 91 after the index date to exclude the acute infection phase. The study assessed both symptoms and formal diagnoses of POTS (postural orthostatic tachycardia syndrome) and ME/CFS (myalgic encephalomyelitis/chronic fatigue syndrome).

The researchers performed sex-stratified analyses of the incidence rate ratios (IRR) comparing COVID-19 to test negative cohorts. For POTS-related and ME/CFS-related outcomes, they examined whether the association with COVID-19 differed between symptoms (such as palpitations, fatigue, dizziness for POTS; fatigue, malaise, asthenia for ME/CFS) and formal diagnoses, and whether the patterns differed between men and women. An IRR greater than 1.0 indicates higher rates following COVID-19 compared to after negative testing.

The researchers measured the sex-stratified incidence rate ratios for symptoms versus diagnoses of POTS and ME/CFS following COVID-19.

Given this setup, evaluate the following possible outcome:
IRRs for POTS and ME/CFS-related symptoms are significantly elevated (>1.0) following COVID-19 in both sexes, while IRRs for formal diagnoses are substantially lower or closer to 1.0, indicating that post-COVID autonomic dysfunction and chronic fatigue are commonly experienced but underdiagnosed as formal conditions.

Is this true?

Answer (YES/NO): NO